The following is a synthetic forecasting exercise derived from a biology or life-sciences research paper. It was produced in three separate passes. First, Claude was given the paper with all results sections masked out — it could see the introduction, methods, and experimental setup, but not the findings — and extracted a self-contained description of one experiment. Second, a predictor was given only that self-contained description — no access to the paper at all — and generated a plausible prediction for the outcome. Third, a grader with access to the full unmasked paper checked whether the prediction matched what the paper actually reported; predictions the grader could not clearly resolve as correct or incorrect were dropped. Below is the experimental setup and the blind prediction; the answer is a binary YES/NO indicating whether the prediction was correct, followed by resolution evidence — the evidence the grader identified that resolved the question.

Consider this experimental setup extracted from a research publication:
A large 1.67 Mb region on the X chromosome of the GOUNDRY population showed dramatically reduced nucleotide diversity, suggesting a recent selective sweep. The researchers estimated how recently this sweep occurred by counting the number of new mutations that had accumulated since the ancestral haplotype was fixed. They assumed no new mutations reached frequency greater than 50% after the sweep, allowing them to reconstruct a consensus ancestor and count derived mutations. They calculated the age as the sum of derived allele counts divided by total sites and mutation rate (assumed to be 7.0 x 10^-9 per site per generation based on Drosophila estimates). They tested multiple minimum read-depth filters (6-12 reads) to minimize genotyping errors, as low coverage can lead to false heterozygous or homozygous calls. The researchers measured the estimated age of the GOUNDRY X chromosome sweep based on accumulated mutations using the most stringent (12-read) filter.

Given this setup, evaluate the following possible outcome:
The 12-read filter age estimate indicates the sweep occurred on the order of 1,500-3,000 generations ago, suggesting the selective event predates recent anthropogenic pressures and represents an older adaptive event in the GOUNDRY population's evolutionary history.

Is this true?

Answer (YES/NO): NO